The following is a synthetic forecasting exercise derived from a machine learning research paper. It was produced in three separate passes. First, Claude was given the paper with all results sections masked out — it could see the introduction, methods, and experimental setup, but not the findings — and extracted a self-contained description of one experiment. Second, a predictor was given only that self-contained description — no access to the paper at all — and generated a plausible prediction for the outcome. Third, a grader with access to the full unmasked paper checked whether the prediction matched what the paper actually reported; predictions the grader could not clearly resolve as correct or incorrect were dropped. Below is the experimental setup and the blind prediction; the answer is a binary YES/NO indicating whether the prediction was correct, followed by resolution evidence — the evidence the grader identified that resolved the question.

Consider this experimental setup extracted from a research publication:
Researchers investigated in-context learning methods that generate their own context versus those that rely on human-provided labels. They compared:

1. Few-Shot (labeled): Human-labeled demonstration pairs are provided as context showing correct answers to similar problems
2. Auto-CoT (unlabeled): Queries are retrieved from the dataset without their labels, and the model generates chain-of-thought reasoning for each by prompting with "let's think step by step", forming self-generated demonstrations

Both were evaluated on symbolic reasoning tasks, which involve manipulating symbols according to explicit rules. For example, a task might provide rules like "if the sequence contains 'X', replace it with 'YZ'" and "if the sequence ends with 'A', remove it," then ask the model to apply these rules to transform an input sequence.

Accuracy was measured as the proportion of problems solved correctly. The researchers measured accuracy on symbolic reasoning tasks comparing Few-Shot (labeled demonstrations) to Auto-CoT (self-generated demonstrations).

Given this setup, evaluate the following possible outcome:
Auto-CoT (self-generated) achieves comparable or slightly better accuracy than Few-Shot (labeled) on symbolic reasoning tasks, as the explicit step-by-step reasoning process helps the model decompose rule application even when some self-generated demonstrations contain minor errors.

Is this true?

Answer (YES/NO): NO